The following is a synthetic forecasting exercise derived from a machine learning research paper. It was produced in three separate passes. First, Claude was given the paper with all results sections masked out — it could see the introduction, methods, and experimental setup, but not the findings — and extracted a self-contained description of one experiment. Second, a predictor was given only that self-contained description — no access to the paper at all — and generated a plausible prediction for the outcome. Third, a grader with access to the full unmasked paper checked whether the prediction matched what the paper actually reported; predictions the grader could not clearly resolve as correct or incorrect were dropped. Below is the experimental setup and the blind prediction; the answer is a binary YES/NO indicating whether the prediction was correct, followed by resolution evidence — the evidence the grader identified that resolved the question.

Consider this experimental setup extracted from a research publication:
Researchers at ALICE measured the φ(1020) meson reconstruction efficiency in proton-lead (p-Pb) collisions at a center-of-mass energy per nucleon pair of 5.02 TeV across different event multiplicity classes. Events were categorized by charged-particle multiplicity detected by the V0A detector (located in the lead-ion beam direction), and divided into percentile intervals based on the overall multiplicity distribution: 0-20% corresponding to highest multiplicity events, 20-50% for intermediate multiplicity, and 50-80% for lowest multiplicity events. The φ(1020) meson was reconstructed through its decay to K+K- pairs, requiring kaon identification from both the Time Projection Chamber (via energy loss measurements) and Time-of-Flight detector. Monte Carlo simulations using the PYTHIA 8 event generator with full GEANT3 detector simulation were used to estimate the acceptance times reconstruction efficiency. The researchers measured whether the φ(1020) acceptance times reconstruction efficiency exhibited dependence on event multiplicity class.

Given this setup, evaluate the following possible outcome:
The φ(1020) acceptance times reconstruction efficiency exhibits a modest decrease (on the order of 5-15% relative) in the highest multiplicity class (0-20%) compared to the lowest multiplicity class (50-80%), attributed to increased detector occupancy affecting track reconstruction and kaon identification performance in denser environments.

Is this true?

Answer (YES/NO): NO